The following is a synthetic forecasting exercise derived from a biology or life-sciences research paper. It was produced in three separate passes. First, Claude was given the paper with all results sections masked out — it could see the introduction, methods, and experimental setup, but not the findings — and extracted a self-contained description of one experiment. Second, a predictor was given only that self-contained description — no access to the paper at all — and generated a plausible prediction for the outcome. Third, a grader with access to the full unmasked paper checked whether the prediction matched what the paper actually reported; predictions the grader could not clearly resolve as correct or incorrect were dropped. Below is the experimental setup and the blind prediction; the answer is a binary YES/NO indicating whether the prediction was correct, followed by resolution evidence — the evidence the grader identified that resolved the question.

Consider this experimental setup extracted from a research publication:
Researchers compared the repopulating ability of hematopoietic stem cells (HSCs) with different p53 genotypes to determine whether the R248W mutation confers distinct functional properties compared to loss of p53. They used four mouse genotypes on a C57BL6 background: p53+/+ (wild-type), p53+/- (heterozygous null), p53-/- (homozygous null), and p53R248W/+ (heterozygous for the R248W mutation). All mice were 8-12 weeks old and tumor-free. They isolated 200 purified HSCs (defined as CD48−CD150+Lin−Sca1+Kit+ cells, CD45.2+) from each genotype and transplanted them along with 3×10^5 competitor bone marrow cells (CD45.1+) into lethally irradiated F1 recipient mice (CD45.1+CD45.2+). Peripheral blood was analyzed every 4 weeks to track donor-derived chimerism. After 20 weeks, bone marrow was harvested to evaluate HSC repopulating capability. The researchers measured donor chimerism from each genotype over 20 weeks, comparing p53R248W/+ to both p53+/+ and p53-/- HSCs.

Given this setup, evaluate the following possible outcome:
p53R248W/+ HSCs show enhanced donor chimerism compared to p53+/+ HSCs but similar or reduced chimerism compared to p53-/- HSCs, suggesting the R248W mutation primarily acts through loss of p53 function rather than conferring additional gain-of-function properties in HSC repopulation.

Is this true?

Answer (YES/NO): NO